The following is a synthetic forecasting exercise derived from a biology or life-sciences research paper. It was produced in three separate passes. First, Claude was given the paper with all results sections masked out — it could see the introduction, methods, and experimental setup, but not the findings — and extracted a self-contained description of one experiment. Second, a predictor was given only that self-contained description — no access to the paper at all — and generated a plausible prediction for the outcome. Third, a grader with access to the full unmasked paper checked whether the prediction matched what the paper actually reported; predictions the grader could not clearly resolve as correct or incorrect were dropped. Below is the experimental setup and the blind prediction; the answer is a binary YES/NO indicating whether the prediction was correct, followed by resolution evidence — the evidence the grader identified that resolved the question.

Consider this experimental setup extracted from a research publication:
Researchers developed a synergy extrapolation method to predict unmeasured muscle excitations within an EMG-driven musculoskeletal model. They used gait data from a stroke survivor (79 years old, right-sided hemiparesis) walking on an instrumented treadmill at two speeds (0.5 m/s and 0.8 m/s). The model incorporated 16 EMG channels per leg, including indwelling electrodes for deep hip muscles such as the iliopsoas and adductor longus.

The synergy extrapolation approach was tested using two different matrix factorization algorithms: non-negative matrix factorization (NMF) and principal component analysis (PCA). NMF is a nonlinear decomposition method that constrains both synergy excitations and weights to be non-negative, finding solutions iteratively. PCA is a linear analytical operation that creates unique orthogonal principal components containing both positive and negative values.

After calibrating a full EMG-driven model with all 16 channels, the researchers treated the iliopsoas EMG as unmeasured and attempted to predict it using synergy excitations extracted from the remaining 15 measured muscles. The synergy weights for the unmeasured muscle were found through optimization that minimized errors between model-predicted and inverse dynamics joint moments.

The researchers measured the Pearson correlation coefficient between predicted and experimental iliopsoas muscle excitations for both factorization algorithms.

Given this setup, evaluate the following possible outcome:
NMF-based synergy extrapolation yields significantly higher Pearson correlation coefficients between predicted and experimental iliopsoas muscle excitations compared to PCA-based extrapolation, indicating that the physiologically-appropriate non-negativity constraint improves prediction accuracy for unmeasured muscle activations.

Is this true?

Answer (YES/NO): NO